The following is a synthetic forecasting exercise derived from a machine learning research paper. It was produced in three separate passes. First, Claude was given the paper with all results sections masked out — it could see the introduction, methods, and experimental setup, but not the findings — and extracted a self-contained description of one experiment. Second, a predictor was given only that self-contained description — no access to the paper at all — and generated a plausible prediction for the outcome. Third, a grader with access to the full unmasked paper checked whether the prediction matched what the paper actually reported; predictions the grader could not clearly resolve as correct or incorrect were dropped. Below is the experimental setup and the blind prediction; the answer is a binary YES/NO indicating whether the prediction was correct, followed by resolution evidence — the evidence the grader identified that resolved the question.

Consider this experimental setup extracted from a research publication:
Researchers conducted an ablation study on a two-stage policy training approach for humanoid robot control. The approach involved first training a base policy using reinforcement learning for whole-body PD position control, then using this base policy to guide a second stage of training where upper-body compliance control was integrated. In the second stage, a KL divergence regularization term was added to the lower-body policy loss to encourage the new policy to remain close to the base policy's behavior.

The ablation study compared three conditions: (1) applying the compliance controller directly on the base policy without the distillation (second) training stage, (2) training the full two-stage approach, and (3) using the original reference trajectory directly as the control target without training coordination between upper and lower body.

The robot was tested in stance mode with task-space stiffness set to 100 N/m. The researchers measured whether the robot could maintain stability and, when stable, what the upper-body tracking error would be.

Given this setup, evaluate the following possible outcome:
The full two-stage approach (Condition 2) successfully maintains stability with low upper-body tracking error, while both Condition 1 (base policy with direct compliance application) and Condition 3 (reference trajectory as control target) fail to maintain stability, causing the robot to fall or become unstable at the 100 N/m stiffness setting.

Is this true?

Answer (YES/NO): NO